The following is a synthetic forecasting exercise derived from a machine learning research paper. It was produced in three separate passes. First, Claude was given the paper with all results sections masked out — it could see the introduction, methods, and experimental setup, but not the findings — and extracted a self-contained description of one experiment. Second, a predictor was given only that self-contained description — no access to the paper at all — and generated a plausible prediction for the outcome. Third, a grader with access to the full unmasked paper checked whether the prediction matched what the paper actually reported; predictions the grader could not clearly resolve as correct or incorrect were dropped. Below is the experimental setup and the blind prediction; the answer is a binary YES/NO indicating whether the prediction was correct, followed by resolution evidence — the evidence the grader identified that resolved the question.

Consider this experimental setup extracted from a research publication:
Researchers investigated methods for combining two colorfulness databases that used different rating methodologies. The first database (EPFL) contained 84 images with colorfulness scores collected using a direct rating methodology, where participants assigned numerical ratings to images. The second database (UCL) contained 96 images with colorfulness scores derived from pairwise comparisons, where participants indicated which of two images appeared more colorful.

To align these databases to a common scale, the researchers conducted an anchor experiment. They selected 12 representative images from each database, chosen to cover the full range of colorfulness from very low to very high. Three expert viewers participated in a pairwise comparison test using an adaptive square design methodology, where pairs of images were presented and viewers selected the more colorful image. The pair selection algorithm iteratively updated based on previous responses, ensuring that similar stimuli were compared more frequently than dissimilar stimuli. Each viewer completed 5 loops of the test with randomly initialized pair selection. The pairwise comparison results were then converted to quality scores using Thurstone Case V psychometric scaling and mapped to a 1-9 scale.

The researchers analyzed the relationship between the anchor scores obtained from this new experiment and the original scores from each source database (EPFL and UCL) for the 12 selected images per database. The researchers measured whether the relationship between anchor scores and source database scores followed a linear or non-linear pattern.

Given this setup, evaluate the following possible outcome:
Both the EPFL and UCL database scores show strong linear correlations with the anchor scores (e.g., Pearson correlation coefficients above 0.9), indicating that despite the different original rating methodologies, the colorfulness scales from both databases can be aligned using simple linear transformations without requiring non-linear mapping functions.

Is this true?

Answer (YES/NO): YES